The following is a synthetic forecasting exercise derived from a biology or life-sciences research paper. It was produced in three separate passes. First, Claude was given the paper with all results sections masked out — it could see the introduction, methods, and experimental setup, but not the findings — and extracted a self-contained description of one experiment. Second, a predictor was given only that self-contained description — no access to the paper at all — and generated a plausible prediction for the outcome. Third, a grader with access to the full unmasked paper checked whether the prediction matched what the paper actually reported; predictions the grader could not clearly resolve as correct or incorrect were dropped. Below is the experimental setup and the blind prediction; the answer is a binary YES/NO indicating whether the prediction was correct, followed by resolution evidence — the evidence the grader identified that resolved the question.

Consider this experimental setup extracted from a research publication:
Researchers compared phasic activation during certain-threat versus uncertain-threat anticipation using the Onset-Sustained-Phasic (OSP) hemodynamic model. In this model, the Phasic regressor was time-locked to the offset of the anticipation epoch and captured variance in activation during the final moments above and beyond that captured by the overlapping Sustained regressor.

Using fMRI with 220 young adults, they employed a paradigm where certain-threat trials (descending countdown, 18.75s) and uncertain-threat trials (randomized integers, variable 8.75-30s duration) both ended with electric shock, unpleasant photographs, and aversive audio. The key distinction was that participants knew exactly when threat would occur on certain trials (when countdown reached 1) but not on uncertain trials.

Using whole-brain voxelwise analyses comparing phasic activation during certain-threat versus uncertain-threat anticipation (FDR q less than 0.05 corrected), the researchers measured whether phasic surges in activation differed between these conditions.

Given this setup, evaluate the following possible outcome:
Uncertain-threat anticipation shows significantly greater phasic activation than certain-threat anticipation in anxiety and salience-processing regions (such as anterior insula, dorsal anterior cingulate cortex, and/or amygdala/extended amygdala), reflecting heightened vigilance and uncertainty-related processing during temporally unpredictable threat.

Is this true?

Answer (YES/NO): NO